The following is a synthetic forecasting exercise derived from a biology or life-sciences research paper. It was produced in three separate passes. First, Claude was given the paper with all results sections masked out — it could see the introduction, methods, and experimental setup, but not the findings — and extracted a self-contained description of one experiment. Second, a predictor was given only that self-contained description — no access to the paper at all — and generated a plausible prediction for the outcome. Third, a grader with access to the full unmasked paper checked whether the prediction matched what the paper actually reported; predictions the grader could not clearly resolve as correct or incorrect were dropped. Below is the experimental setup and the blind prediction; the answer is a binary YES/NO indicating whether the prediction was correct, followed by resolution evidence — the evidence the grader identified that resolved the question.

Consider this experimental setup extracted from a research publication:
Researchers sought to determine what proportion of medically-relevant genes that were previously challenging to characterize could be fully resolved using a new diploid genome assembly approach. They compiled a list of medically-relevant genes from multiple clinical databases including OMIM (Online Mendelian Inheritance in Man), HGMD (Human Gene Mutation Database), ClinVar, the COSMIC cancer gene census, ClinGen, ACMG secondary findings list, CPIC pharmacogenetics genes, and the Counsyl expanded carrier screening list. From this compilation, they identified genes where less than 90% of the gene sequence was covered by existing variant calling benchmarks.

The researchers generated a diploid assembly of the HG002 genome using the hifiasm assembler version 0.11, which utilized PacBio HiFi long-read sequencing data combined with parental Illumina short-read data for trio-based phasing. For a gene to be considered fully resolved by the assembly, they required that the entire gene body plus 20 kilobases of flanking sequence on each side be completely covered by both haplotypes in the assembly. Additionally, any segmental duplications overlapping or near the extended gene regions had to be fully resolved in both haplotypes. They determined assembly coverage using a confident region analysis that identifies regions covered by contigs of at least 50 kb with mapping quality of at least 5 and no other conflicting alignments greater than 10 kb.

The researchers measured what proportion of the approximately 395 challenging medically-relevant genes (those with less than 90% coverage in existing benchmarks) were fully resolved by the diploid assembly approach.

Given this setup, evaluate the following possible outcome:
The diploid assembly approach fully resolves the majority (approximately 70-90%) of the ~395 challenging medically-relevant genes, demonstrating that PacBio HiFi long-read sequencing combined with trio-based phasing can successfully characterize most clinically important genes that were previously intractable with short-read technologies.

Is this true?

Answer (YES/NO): NO